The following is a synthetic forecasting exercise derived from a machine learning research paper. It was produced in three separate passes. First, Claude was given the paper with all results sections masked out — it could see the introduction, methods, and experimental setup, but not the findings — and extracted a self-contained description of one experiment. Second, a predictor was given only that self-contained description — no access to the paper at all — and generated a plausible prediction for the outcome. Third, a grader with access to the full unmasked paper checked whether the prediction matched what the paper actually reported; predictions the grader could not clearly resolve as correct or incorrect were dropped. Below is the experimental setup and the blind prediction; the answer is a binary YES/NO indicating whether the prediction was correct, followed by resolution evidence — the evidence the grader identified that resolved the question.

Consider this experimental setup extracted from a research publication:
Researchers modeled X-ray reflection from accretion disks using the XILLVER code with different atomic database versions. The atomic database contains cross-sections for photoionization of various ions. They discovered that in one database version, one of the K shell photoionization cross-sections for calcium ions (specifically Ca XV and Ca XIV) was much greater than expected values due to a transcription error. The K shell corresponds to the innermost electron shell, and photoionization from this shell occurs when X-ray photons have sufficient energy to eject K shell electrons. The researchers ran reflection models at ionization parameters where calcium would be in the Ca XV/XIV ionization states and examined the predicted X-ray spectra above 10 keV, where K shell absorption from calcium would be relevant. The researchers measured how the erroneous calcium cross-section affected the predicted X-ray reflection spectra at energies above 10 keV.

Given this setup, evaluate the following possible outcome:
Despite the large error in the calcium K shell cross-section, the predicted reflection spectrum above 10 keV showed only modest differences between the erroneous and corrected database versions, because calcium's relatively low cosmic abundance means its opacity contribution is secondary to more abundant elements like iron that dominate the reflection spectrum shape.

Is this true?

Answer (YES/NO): NO